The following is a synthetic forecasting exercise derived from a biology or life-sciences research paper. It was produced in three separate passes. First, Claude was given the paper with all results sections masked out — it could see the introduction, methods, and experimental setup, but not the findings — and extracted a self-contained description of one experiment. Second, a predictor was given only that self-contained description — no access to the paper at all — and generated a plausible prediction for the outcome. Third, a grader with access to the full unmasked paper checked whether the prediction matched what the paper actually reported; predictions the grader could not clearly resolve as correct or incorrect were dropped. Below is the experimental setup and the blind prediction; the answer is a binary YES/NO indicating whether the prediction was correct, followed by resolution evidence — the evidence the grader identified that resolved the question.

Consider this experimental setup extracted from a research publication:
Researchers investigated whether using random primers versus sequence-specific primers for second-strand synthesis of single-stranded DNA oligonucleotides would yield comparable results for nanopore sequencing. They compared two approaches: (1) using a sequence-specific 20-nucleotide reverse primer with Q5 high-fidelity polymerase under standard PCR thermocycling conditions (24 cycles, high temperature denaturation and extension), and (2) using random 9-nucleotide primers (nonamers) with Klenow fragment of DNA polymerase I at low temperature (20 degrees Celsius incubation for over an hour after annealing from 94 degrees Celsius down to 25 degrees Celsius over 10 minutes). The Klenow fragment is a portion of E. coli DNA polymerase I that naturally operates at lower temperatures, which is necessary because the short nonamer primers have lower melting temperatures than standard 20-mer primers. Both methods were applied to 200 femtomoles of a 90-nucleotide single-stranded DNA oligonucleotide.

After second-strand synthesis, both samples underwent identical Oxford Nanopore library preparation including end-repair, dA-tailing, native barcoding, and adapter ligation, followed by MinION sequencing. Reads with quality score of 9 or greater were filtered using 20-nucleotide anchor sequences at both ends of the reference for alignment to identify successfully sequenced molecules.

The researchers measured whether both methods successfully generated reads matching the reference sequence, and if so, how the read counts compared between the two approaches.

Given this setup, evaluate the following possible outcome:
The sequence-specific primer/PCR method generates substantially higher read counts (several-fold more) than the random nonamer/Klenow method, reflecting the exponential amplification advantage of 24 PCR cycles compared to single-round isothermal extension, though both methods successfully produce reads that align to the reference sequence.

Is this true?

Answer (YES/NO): NO